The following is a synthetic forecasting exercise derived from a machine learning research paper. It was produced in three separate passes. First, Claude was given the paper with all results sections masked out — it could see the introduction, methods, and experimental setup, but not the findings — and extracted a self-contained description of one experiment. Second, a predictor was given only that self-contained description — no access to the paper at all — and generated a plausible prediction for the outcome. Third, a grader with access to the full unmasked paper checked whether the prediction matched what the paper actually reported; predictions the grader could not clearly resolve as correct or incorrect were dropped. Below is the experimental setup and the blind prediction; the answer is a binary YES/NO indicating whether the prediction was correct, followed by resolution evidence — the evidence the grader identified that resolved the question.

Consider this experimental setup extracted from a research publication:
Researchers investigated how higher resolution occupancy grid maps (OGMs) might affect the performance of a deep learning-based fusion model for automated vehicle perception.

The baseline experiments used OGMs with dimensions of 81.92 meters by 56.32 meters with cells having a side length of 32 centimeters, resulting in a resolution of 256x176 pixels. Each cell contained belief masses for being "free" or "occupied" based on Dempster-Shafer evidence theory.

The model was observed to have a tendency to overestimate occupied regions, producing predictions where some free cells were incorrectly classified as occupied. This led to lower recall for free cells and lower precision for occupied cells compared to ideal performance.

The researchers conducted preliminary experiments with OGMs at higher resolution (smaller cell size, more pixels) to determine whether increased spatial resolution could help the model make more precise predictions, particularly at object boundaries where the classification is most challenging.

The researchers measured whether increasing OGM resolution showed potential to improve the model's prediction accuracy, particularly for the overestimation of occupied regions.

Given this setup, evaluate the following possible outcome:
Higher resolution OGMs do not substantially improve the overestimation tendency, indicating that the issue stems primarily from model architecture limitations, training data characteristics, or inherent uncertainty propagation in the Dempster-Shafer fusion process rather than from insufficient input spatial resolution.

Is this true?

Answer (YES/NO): NO